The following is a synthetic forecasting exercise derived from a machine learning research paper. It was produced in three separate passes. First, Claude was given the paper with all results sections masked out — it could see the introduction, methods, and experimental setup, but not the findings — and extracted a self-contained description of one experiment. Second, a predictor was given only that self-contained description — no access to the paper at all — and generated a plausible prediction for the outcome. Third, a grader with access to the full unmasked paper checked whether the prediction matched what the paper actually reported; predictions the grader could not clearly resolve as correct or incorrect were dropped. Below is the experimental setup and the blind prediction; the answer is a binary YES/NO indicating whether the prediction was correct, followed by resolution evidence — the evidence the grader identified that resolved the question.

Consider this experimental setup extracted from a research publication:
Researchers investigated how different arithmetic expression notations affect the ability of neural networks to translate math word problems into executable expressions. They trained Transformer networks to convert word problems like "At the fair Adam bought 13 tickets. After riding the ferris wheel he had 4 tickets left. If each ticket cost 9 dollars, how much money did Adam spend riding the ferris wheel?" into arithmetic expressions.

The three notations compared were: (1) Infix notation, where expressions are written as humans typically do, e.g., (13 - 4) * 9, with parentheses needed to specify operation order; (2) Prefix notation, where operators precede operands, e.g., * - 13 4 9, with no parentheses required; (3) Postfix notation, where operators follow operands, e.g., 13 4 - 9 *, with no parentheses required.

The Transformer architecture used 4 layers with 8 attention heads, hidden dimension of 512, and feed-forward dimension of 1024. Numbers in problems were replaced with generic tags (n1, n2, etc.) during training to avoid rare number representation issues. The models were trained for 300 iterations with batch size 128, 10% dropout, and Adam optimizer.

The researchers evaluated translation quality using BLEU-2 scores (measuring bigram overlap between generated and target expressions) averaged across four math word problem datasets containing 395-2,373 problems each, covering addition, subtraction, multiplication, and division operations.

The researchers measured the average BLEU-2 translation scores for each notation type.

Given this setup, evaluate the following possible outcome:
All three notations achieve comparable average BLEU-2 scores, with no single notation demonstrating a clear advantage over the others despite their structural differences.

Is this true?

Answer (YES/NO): NO